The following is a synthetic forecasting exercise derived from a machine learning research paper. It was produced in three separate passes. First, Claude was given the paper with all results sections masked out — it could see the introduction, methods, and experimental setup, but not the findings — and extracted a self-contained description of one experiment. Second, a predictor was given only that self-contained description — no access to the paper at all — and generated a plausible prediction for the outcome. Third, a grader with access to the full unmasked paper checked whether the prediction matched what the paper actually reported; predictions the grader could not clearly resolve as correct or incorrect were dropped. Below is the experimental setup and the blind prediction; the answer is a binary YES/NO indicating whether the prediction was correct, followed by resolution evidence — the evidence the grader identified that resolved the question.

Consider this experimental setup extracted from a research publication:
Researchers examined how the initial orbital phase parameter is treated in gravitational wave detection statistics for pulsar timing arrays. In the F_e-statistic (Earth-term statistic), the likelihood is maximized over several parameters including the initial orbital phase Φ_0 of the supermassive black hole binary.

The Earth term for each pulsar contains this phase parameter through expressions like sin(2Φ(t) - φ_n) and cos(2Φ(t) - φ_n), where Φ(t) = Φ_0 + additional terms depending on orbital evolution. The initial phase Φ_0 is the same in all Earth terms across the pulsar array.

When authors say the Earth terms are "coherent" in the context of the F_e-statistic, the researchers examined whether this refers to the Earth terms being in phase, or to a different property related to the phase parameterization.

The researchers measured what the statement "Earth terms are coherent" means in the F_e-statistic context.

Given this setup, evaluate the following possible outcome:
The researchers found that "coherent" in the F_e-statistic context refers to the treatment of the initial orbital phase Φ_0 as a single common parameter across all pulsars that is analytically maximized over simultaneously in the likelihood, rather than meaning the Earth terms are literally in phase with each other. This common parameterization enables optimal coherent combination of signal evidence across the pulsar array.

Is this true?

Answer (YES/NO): YES